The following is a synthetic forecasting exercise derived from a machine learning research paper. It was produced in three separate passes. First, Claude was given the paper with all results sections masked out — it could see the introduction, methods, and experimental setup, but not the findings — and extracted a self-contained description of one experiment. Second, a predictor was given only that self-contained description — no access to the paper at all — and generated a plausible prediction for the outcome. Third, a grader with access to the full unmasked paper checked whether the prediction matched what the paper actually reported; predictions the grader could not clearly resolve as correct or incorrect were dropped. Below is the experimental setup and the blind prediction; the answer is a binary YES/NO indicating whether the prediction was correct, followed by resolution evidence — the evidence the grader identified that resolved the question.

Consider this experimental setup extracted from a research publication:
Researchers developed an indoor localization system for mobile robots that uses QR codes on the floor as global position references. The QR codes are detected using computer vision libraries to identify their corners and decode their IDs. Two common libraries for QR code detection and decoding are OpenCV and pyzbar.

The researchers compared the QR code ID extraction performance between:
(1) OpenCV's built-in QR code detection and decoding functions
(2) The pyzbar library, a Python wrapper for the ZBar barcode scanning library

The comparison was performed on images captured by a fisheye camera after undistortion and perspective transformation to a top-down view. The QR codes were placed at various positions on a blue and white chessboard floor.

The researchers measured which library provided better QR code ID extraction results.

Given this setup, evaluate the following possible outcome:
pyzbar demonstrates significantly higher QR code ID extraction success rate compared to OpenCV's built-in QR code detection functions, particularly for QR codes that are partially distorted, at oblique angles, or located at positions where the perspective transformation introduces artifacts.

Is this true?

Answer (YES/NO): NO